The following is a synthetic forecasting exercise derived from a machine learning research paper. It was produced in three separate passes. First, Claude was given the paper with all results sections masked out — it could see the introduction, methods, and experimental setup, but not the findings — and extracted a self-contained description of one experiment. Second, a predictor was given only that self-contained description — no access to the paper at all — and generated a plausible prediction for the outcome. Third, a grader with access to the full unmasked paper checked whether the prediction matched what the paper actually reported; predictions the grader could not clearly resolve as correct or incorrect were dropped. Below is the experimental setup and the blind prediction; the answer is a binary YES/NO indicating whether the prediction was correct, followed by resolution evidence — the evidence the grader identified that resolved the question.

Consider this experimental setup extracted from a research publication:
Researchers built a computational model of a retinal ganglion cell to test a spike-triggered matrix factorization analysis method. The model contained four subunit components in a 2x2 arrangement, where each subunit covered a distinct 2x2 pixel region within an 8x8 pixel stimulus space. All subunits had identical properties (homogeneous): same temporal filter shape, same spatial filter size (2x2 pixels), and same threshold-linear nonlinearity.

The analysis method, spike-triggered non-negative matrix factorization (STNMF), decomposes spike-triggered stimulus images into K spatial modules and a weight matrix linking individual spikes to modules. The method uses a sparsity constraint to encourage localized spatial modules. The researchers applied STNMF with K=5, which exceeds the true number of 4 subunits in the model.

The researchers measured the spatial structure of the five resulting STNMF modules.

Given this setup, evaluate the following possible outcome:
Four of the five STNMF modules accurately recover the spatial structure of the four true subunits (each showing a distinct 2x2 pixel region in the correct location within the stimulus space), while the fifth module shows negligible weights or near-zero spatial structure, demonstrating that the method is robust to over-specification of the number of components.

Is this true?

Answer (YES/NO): YES